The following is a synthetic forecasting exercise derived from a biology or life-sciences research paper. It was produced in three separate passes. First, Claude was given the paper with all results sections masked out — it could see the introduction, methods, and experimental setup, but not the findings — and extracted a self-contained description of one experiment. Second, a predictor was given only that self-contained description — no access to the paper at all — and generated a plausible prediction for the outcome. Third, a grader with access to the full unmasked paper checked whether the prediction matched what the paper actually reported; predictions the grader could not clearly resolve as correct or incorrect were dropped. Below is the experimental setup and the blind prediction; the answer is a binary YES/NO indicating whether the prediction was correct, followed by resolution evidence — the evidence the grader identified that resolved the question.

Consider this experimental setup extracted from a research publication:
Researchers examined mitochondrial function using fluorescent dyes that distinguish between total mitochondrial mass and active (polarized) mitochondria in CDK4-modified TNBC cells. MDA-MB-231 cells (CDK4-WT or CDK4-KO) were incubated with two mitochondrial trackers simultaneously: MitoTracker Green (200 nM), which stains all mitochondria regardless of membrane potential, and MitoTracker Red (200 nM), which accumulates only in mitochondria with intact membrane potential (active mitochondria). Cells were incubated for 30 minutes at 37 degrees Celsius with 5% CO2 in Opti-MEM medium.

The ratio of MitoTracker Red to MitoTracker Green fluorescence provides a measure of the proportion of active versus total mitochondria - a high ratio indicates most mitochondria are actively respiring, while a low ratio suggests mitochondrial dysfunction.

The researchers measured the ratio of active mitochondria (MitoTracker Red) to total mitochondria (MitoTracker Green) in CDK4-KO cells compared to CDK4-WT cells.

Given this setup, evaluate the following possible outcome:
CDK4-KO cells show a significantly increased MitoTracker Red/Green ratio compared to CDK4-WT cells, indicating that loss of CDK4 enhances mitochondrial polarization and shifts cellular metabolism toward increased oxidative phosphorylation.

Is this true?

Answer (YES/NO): NO